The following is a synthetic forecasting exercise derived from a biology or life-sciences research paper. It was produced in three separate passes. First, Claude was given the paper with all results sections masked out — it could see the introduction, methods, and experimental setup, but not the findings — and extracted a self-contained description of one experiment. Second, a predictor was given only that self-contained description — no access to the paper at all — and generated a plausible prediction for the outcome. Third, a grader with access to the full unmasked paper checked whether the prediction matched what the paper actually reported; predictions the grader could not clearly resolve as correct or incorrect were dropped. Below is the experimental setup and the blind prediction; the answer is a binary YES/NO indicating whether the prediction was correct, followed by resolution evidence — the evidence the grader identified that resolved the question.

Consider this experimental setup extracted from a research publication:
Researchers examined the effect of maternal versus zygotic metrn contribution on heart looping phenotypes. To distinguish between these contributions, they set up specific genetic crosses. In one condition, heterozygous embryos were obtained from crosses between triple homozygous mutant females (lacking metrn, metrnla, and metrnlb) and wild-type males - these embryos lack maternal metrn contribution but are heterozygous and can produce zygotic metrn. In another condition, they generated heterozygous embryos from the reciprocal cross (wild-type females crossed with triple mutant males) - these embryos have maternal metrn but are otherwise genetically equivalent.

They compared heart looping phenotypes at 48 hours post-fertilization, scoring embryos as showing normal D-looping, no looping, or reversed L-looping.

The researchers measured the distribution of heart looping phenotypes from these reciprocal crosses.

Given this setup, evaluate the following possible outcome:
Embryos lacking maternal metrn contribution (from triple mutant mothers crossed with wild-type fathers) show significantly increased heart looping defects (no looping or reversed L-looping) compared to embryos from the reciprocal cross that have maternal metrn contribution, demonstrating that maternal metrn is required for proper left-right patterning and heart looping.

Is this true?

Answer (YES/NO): NO